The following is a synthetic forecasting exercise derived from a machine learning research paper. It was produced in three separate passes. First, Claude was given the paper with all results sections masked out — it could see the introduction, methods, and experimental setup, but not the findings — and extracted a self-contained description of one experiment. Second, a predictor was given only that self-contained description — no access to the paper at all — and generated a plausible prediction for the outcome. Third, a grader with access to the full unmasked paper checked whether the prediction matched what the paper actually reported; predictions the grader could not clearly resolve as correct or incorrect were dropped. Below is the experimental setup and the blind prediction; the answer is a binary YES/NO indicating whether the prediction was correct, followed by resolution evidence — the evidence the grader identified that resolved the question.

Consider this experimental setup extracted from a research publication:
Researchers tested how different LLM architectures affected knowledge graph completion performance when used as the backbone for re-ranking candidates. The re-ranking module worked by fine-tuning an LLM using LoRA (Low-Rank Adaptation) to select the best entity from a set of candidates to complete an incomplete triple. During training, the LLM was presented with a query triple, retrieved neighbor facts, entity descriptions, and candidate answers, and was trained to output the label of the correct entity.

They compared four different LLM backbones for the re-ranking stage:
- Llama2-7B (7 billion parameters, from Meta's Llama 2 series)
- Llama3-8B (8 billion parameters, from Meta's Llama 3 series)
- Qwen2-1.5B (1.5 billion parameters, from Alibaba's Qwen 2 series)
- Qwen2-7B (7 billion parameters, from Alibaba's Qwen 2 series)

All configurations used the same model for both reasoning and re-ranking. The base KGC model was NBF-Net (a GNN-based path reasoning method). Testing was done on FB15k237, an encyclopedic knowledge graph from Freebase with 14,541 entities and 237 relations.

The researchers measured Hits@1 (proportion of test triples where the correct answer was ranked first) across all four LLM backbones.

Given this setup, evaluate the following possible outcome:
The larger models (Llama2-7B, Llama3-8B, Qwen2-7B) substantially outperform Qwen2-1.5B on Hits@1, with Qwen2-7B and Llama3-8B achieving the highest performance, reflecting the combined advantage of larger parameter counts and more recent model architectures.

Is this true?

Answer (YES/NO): NO